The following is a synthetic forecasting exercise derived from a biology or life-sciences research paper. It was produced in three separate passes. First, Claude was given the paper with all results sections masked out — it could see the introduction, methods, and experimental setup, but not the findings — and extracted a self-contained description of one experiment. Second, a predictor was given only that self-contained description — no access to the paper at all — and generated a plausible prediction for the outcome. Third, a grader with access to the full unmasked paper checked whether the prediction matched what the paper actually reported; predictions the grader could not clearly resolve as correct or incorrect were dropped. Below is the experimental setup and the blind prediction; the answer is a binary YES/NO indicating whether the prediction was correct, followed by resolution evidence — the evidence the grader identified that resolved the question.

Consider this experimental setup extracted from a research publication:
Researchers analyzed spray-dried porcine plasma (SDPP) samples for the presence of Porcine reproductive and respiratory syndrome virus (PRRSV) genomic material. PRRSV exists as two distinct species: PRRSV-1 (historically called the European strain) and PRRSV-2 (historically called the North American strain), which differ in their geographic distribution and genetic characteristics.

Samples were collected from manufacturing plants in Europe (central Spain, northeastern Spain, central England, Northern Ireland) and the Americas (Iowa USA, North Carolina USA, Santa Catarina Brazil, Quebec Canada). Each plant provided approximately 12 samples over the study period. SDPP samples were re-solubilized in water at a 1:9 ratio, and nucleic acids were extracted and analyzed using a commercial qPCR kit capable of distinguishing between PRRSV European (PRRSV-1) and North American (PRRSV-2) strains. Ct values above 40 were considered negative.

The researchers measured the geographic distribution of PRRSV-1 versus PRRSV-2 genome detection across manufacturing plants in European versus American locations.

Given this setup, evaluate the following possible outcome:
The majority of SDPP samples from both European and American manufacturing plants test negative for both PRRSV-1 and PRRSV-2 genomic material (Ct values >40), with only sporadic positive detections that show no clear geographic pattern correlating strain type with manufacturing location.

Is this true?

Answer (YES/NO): NO